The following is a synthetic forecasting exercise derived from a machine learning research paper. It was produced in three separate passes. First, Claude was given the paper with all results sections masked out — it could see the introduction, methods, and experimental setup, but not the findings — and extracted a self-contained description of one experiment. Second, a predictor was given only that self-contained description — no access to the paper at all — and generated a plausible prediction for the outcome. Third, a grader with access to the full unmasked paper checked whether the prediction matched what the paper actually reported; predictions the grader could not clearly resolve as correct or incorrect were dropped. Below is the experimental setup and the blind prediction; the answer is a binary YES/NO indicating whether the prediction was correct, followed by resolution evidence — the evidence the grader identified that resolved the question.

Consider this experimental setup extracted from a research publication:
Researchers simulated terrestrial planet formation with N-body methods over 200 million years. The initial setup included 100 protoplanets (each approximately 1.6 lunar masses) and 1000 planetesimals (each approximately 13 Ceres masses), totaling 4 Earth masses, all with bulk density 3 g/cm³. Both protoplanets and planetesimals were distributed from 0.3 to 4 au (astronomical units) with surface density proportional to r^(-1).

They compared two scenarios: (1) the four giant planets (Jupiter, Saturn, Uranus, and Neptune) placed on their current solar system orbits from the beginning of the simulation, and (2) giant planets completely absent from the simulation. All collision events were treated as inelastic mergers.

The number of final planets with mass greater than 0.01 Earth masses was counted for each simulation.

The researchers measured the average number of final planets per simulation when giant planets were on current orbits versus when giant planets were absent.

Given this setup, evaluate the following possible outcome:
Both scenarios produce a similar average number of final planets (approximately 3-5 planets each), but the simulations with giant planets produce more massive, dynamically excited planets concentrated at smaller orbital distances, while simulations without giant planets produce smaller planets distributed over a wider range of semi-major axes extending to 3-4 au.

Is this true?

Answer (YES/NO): NO